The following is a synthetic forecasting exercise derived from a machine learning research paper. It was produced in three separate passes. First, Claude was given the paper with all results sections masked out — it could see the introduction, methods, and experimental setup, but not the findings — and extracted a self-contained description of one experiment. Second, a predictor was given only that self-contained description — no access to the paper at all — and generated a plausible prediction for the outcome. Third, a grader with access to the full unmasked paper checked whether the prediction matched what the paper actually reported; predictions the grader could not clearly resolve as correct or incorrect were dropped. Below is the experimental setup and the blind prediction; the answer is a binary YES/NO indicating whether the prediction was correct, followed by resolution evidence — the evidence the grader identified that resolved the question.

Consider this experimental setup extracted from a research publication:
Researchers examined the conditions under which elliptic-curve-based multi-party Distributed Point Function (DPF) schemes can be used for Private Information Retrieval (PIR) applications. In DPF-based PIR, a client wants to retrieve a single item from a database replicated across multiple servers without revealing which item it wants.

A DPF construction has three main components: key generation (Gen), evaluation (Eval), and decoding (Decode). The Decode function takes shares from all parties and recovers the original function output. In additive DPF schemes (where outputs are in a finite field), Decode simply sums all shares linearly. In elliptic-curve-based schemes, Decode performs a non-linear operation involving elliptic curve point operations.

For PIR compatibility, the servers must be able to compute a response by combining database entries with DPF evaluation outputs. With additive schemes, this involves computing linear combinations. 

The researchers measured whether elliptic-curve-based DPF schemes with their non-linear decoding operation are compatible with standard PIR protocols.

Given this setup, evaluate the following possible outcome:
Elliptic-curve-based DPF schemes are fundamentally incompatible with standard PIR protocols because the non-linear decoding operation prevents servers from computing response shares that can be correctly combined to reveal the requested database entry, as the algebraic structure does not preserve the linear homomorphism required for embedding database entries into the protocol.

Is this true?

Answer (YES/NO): YES